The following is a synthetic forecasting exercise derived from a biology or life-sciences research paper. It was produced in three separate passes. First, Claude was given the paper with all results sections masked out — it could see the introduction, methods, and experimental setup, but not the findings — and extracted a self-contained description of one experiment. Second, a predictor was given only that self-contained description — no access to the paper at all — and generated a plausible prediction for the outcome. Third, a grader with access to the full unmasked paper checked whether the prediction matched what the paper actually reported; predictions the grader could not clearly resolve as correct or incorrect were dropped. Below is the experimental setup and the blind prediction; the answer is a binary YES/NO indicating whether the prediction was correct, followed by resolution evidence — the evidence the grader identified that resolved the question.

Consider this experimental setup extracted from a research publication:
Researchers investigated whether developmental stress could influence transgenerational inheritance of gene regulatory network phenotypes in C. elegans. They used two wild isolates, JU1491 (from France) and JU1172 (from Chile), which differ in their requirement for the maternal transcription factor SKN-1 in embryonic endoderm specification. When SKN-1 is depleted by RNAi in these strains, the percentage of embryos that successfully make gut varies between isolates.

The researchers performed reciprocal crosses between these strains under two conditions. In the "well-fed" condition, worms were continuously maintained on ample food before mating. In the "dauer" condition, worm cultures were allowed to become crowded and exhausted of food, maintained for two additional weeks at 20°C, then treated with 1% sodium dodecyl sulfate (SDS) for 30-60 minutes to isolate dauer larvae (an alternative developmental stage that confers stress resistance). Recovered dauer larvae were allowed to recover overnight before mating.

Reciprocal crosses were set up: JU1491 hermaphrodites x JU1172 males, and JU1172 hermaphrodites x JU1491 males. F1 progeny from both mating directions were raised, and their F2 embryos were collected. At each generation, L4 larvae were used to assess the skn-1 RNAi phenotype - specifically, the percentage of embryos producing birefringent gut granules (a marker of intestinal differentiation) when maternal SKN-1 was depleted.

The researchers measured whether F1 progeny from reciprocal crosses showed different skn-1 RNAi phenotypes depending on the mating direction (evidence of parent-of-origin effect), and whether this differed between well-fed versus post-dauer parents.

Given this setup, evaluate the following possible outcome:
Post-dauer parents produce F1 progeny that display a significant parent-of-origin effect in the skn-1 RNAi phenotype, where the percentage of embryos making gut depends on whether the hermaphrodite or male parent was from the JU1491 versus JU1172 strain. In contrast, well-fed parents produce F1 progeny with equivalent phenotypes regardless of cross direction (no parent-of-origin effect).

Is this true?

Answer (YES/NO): NO